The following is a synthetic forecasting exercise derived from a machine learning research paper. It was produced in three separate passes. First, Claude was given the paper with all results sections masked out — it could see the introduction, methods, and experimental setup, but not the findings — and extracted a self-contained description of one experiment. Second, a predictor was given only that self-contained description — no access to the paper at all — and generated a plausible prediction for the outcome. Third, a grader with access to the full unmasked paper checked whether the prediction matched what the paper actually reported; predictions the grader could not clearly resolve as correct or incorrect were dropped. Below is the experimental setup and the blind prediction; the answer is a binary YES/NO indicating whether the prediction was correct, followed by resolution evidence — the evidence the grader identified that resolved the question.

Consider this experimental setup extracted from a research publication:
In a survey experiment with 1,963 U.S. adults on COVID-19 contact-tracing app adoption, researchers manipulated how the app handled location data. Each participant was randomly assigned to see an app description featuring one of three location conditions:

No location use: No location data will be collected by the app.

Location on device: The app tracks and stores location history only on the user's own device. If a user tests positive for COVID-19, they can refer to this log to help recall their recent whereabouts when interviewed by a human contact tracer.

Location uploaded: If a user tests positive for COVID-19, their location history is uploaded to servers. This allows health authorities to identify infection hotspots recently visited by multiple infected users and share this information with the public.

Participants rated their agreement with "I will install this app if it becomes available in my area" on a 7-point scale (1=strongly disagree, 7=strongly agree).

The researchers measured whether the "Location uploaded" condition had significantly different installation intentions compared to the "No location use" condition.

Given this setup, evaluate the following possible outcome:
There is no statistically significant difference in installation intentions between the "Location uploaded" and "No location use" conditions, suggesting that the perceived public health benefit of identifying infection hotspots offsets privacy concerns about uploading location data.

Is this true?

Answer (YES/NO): NO